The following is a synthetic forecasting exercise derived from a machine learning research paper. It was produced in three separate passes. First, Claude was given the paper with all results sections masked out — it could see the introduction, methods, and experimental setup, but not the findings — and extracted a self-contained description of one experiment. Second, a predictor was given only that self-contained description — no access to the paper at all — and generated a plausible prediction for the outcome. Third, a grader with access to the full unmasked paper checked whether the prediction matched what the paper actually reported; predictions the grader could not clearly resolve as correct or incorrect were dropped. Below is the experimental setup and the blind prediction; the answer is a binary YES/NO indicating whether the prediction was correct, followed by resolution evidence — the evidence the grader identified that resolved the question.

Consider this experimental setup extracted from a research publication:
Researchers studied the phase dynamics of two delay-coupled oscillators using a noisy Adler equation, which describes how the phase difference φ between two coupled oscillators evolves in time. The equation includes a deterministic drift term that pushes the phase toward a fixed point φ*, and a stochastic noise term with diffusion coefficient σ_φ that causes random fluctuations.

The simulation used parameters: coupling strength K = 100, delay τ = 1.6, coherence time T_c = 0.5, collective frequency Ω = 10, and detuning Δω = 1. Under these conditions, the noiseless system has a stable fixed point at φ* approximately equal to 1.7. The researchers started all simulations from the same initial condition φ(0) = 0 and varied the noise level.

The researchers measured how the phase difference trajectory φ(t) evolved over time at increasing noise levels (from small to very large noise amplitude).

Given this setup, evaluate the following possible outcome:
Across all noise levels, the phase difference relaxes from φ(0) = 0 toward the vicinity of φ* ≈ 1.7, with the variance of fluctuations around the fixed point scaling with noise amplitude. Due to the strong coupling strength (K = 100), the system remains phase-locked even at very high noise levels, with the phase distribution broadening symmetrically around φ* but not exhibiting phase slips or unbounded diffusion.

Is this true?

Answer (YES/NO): NO